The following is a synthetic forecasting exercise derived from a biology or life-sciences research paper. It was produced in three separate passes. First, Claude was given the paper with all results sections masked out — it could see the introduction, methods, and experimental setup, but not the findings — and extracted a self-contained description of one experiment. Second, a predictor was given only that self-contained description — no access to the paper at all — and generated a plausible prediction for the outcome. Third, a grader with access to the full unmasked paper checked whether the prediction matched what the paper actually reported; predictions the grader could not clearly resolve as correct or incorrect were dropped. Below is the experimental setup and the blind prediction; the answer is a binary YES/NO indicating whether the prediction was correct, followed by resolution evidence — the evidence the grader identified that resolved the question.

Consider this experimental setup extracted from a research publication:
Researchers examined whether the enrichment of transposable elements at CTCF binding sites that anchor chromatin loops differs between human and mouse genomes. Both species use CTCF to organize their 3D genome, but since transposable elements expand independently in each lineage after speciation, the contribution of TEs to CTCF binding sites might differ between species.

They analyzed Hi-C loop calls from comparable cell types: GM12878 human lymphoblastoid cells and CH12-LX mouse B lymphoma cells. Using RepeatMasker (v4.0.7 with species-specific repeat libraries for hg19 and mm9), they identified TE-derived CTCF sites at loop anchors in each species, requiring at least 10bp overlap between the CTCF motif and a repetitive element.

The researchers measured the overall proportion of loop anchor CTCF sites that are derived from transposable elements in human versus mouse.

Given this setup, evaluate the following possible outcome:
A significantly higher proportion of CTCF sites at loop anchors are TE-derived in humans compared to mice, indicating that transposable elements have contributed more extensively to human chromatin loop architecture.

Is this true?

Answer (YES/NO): NO